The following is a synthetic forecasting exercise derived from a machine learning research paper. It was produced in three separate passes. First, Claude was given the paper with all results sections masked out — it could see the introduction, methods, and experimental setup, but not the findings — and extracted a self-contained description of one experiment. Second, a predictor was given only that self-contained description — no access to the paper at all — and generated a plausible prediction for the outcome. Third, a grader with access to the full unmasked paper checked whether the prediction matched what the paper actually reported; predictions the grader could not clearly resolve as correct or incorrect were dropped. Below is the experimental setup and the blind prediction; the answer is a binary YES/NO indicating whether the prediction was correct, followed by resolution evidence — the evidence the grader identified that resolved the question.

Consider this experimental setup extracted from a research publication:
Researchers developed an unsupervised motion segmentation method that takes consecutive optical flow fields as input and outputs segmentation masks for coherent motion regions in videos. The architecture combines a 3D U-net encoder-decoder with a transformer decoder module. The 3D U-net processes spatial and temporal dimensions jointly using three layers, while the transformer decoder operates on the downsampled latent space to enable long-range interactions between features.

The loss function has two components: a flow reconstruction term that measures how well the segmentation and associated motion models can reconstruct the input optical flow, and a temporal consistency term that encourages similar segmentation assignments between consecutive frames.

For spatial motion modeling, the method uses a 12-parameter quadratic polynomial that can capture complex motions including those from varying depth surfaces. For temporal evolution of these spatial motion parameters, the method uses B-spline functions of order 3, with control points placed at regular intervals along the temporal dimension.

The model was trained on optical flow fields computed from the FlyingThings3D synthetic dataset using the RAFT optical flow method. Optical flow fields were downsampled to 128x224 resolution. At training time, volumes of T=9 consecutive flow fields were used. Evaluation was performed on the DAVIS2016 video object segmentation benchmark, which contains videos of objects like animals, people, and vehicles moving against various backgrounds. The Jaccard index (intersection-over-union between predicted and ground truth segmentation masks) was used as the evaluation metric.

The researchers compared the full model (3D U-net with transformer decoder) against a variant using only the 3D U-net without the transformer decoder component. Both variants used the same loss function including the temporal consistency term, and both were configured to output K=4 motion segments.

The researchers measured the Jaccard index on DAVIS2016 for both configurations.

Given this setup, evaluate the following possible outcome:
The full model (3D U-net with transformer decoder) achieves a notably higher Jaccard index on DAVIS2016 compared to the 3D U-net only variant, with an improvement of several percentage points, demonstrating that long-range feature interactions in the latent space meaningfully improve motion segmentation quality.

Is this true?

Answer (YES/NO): NO